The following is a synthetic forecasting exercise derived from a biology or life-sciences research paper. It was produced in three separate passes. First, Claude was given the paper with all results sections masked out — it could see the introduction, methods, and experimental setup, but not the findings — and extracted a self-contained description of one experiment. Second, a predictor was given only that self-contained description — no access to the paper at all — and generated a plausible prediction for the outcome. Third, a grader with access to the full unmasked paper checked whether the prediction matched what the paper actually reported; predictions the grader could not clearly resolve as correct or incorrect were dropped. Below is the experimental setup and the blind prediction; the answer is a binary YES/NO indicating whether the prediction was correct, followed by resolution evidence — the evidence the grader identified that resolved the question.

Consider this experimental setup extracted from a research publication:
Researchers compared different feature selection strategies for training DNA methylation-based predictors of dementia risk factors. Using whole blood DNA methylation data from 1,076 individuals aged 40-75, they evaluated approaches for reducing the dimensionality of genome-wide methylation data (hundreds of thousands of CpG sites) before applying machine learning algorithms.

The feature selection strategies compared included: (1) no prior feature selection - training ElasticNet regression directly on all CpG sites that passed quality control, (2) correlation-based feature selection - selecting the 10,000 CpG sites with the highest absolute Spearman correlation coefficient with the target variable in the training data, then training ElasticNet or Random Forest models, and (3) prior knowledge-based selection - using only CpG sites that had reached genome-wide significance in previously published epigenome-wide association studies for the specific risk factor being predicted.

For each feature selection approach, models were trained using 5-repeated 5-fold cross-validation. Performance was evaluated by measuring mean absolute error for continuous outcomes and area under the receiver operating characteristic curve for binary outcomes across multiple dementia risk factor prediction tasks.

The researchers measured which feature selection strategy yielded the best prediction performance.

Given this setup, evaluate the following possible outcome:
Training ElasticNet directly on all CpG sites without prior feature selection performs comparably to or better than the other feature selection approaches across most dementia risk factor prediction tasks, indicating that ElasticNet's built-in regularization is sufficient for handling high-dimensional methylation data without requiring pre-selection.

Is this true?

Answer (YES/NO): NO